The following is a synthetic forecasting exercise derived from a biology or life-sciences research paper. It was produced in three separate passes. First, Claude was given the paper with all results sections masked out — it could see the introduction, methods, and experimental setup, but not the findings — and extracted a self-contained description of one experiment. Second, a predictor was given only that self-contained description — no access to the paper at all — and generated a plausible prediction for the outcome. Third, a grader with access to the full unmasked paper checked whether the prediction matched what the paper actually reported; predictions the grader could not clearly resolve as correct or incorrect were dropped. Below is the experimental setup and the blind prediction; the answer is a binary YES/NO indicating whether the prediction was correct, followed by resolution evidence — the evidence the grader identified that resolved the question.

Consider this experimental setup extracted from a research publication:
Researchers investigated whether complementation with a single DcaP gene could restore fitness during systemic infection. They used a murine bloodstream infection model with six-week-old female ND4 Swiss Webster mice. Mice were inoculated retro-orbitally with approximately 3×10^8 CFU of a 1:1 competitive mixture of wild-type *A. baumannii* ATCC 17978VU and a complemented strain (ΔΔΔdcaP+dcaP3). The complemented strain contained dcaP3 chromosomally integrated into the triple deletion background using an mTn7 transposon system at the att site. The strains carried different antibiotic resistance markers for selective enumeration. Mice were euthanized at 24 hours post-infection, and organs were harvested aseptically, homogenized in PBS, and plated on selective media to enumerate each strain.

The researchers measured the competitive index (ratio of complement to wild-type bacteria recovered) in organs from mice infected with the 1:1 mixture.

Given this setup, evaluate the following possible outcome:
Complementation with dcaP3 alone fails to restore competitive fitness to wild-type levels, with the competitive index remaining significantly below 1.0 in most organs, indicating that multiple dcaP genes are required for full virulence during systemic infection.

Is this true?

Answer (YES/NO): NO